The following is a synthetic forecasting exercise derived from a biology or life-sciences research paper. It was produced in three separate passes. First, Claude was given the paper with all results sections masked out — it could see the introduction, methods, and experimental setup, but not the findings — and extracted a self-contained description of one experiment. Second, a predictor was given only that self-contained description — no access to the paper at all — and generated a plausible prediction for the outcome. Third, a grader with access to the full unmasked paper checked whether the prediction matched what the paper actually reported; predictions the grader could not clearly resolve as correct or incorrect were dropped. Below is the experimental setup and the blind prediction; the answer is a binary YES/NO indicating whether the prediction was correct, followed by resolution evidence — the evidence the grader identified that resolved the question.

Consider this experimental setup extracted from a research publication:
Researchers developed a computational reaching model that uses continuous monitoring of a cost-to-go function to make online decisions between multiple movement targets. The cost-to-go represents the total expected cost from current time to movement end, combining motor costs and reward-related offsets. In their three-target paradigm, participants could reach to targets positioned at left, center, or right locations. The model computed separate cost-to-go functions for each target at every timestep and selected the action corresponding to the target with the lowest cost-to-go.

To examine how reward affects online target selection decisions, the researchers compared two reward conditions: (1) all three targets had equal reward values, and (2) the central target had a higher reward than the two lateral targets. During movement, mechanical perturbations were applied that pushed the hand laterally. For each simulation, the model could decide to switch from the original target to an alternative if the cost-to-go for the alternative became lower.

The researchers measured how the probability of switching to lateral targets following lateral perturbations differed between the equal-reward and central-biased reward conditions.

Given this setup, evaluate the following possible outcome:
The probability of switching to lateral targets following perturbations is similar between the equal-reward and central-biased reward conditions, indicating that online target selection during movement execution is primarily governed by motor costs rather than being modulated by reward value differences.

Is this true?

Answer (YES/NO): NO